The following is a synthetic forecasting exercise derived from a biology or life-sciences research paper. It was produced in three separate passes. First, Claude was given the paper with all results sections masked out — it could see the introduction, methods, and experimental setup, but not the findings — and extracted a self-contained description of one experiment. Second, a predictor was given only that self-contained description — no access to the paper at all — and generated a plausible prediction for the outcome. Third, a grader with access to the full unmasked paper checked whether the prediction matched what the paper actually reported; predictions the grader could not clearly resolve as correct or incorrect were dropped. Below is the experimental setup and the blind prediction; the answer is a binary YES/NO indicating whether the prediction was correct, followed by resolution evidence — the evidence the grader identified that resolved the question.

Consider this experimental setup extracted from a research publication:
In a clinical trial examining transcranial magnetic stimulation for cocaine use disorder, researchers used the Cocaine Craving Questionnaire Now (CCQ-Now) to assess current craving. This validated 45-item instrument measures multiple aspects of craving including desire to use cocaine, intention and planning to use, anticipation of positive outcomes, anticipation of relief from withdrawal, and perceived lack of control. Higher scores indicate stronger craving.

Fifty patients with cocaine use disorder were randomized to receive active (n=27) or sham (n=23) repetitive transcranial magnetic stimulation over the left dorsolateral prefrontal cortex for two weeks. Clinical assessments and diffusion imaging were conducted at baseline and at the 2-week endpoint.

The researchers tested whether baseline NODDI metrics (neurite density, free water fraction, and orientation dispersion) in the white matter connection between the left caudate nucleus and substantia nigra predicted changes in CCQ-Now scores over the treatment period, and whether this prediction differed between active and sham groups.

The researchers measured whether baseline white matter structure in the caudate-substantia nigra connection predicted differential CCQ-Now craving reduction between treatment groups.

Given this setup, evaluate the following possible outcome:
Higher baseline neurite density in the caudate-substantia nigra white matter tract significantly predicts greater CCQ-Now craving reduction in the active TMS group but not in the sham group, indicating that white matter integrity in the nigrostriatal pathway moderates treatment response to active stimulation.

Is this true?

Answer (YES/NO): NO